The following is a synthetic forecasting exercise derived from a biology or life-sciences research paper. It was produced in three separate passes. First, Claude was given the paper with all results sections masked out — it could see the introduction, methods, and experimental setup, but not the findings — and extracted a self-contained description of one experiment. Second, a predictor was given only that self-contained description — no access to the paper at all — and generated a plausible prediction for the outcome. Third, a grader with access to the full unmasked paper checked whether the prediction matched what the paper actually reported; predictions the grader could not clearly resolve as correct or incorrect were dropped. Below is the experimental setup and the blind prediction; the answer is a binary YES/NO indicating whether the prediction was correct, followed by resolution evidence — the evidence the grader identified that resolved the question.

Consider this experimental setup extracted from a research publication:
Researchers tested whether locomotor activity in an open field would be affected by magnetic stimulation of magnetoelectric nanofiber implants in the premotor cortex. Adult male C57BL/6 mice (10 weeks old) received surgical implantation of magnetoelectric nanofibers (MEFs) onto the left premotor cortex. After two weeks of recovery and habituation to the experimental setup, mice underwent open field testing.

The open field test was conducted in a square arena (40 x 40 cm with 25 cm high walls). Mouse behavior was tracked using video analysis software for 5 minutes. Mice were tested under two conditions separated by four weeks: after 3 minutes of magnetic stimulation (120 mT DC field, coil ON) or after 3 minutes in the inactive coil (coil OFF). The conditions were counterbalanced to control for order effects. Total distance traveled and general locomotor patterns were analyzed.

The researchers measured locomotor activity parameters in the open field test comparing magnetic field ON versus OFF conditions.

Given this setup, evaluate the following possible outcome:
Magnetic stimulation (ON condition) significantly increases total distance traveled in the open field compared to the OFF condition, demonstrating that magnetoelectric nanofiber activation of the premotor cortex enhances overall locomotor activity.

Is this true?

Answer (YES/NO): NO